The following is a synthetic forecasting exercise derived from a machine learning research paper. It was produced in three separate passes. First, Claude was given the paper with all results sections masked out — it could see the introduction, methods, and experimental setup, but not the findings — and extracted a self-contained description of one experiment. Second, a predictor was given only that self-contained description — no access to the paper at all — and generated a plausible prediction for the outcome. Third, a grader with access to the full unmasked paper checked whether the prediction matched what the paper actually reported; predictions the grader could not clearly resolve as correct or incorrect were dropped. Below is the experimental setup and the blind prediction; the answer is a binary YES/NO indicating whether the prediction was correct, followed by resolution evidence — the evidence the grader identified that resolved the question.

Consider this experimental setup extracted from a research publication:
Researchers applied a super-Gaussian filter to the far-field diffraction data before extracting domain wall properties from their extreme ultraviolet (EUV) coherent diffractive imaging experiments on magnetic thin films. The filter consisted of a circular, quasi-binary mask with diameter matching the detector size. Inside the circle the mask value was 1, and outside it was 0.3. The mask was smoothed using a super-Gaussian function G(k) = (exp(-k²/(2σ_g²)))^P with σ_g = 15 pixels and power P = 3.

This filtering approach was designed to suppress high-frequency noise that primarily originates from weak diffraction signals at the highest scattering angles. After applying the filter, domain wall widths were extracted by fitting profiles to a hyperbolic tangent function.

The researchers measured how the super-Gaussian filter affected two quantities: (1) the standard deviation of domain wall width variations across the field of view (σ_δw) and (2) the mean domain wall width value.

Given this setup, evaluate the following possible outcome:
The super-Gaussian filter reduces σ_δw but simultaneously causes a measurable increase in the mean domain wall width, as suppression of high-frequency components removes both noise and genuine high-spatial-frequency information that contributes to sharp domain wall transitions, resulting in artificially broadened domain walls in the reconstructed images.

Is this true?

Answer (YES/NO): YES